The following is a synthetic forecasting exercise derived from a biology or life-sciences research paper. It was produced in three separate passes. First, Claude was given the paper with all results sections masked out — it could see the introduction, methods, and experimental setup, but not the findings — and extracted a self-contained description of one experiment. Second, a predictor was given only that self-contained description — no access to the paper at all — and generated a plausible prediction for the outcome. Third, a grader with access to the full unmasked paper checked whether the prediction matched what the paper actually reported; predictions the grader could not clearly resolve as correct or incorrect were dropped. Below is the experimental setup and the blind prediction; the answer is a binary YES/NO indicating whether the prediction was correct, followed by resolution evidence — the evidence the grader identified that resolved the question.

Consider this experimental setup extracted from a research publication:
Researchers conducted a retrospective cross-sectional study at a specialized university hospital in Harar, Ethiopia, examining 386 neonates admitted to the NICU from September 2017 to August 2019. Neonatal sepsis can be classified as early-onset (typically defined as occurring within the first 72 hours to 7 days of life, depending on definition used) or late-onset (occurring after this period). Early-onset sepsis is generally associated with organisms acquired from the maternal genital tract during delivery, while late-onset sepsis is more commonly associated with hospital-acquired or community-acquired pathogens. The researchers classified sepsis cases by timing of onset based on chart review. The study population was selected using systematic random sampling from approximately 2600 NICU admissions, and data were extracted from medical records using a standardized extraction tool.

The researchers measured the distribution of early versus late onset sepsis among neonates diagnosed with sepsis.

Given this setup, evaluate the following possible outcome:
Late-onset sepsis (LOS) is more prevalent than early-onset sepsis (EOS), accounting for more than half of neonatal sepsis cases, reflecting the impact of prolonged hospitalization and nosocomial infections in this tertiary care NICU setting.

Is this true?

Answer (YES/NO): NO